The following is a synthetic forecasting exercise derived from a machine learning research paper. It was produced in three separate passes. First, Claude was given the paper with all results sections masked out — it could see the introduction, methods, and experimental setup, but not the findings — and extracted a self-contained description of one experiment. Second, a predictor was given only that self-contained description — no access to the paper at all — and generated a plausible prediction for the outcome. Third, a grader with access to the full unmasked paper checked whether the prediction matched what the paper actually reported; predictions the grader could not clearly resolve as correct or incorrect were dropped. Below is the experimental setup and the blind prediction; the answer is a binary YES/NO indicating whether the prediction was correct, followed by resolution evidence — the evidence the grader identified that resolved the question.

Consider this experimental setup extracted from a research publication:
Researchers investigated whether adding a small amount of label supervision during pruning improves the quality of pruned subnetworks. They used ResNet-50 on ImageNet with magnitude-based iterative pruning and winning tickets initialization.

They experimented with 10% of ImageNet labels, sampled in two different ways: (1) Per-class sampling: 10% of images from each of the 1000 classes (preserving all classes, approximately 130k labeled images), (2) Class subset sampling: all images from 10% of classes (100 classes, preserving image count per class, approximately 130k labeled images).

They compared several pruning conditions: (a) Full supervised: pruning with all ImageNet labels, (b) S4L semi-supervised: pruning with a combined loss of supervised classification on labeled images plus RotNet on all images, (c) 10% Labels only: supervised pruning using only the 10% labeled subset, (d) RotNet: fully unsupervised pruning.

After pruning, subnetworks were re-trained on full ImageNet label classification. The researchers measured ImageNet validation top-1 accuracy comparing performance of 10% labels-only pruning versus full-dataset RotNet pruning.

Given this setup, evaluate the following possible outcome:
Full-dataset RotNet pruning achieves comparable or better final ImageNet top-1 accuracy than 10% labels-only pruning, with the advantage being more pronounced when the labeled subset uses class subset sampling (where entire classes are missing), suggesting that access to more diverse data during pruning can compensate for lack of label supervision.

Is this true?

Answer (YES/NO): NO